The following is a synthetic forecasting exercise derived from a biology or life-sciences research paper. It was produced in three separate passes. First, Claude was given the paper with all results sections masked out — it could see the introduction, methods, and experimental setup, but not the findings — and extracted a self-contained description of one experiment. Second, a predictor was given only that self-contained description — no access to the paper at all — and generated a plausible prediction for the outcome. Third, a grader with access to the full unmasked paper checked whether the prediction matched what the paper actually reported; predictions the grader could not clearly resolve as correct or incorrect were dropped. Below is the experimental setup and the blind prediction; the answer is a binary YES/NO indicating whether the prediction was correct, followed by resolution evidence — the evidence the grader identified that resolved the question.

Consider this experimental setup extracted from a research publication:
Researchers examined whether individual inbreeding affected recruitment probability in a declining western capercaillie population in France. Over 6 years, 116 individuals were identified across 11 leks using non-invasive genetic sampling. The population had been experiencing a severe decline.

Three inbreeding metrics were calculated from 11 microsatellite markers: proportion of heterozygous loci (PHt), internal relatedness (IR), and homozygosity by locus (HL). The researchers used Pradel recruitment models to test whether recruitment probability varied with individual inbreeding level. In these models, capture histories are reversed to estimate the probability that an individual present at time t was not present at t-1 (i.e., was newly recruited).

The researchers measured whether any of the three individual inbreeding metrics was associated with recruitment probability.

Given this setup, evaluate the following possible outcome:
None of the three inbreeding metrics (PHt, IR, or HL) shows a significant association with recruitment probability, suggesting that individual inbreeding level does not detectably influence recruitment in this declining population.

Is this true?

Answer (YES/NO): YES